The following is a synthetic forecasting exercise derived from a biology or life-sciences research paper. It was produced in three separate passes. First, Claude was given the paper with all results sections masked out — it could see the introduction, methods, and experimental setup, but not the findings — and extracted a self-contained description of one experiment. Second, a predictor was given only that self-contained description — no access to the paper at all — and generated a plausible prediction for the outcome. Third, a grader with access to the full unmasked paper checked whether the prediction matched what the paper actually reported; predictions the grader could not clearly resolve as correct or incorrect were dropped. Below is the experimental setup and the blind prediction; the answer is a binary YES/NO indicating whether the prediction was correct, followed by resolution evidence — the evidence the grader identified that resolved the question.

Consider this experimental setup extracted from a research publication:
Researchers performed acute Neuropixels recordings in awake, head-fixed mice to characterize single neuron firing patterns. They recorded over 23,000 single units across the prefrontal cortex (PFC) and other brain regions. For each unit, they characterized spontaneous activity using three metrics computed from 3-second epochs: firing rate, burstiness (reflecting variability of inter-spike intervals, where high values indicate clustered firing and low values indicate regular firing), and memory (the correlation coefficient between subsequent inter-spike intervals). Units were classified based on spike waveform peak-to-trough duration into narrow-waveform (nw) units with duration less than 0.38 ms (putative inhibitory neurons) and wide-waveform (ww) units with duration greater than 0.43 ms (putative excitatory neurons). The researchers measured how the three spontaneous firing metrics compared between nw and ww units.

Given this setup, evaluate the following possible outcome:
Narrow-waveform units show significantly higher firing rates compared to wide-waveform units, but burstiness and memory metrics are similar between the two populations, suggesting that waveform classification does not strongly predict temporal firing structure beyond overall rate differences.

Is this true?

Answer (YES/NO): NO